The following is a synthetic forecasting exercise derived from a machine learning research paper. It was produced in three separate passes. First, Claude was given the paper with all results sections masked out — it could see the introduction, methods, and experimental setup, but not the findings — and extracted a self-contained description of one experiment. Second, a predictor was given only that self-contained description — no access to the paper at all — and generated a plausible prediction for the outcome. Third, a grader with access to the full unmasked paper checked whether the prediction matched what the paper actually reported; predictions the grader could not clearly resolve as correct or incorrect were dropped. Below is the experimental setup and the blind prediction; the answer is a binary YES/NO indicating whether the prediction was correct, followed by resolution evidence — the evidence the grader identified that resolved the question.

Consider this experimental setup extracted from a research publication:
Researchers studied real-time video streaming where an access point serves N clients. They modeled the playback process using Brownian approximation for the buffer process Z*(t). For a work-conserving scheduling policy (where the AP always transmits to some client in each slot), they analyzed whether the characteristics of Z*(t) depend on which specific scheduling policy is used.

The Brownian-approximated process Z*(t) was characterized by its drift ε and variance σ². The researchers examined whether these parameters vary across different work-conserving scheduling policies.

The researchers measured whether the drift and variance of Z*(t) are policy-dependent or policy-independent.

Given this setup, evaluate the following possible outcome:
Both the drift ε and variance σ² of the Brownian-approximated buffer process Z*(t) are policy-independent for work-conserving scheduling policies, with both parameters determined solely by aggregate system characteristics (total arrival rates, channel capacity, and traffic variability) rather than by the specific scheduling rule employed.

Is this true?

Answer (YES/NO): YES